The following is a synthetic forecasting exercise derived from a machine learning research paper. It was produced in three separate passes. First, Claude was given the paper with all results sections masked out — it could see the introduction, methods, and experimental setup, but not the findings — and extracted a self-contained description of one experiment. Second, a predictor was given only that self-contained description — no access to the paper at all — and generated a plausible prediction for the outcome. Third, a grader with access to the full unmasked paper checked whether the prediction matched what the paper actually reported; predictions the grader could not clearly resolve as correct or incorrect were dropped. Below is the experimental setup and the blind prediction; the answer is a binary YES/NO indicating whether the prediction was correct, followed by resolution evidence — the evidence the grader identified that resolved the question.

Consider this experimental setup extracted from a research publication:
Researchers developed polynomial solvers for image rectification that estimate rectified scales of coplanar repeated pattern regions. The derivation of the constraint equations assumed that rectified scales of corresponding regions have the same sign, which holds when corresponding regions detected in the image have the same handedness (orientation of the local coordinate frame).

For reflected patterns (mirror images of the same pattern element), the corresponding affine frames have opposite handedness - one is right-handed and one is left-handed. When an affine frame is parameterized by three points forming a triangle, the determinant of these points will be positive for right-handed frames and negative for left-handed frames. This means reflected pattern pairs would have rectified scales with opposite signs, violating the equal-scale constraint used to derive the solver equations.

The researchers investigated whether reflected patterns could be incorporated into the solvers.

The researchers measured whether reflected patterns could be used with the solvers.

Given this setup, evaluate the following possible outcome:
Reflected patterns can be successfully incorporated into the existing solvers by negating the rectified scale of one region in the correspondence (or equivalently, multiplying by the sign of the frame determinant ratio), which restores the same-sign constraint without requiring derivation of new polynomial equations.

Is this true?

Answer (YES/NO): NO